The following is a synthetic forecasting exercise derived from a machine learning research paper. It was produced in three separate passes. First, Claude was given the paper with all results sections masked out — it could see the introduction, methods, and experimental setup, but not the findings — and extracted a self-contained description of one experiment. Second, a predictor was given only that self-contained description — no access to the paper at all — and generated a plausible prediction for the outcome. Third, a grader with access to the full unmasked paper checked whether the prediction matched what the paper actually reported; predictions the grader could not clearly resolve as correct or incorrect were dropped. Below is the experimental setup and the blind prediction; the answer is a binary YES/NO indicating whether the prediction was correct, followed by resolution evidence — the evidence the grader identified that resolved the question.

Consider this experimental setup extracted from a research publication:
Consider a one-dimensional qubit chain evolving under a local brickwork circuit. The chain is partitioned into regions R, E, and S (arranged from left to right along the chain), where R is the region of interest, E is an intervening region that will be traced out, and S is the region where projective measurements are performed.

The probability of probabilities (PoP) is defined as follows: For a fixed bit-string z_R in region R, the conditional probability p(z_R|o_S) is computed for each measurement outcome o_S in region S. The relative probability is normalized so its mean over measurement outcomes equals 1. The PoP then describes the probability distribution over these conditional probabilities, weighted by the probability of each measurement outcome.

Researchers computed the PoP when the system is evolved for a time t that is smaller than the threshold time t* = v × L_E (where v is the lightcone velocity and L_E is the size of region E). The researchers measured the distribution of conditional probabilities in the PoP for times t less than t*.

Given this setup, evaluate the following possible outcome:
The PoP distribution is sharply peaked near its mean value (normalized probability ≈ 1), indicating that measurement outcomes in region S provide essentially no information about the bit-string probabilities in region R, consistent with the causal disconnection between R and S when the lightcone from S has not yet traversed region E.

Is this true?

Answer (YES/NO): YES